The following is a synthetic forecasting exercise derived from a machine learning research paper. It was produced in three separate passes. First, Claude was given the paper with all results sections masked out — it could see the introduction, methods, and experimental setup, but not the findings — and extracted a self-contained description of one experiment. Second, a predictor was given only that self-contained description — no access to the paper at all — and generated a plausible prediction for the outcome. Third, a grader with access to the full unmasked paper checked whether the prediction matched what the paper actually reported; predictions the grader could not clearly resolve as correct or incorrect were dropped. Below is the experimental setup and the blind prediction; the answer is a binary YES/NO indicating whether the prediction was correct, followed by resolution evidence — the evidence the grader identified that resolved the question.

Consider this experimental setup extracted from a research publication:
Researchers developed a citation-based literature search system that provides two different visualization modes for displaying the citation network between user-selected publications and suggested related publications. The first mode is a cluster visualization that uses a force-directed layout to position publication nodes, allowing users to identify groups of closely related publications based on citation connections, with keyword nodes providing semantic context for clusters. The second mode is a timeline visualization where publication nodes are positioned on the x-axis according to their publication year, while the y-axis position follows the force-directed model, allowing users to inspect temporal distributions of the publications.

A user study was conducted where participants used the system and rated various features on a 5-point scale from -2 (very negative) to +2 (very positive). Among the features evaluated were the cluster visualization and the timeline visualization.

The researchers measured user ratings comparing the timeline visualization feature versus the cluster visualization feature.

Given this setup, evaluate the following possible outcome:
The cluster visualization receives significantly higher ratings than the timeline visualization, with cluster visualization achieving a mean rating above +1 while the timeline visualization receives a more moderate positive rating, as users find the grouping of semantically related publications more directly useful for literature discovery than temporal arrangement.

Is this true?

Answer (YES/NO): NO